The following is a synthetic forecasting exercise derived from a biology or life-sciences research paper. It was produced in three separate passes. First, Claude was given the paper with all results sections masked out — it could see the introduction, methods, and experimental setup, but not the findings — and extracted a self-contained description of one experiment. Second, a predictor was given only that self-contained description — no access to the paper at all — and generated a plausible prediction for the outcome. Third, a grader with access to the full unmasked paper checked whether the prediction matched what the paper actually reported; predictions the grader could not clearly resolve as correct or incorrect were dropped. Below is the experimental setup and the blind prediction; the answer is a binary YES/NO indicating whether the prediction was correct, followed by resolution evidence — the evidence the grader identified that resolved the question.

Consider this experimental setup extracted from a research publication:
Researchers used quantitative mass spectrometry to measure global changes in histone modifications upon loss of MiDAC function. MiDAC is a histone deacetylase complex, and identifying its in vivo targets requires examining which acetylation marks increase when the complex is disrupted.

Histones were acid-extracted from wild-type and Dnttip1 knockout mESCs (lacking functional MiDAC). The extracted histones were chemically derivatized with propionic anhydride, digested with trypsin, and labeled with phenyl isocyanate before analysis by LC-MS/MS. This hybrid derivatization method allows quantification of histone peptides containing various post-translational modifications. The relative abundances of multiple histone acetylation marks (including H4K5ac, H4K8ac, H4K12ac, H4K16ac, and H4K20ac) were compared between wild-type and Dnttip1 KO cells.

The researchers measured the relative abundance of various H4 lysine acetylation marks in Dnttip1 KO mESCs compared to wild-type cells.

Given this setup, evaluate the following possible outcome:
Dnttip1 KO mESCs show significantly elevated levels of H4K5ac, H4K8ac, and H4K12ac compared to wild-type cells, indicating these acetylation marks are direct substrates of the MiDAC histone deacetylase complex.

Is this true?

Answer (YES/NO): NO